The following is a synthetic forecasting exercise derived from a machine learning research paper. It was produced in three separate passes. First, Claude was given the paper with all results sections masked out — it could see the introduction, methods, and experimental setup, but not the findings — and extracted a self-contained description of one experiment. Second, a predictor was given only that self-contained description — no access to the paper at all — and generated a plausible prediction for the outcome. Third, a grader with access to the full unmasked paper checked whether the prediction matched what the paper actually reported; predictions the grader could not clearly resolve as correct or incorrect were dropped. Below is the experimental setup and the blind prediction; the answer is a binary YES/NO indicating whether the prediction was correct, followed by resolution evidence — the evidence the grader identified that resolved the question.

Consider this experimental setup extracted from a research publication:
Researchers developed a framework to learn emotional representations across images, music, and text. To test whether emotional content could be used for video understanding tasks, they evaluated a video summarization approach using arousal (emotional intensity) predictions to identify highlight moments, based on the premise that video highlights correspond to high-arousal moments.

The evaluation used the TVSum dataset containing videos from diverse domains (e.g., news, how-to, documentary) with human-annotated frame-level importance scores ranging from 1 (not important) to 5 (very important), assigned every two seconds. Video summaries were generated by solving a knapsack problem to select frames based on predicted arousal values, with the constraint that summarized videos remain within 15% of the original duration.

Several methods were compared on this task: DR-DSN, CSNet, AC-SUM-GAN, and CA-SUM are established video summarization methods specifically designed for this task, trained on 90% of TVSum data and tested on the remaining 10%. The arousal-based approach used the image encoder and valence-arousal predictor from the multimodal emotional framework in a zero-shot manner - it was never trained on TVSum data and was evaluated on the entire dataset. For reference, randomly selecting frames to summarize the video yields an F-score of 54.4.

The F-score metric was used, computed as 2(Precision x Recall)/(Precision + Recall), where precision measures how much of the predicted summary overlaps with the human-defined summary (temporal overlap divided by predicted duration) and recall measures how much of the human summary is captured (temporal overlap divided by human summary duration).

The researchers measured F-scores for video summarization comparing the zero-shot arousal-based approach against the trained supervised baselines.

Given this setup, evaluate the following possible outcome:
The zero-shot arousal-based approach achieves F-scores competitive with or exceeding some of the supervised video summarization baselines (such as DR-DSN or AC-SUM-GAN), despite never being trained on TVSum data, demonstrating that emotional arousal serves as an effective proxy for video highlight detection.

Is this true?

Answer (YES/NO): YES